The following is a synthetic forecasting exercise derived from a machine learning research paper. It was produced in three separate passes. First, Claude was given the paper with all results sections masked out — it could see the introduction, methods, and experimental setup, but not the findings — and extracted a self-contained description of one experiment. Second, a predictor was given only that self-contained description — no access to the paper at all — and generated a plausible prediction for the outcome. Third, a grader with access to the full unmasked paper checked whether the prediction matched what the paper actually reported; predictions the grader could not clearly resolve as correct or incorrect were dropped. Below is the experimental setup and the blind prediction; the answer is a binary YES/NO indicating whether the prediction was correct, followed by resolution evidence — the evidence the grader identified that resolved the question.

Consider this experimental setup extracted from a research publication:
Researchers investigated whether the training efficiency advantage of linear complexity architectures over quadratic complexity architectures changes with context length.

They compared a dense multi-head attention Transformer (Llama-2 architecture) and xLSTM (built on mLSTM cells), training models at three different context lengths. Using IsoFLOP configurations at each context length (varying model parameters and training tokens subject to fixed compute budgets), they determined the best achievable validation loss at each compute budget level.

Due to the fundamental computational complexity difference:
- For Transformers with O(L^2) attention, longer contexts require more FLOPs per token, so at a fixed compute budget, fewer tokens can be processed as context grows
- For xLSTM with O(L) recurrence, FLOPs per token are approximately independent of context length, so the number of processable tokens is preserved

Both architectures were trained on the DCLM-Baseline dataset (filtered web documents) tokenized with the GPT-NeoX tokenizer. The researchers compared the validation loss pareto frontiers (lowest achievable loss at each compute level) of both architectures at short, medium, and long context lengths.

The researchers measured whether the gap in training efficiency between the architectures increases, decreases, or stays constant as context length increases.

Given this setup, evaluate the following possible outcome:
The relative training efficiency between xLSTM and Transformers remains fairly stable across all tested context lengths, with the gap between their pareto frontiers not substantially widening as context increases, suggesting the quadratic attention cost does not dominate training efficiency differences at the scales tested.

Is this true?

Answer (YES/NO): NO